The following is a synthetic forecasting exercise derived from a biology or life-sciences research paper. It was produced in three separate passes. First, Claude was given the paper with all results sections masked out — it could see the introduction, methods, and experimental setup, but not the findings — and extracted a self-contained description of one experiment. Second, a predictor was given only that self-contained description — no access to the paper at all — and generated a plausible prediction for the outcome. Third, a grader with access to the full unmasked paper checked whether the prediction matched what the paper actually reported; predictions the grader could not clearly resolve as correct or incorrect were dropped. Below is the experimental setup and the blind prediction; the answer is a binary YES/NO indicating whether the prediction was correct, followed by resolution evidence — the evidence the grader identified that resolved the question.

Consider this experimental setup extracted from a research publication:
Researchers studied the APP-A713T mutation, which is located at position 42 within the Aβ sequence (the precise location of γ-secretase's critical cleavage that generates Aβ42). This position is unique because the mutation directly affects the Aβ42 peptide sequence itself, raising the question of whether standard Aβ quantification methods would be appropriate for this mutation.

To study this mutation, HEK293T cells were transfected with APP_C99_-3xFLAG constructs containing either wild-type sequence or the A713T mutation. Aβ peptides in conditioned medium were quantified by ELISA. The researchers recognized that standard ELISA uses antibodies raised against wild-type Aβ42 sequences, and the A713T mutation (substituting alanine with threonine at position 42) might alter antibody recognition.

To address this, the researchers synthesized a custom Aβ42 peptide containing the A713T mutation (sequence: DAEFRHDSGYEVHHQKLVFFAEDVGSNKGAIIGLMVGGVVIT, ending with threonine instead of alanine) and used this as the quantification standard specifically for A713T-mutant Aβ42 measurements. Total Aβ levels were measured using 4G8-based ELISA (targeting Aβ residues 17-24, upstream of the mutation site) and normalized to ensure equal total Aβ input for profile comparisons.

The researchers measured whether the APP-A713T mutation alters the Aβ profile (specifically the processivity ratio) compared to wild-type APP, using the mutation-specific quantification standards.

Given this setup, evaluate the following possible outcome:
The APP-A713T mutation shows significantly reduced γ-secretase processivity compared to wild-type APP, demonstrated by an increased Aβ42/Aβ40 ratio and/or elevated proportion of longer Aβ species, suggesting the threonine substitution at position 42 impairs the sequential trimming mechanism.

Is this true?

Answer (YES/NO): YES